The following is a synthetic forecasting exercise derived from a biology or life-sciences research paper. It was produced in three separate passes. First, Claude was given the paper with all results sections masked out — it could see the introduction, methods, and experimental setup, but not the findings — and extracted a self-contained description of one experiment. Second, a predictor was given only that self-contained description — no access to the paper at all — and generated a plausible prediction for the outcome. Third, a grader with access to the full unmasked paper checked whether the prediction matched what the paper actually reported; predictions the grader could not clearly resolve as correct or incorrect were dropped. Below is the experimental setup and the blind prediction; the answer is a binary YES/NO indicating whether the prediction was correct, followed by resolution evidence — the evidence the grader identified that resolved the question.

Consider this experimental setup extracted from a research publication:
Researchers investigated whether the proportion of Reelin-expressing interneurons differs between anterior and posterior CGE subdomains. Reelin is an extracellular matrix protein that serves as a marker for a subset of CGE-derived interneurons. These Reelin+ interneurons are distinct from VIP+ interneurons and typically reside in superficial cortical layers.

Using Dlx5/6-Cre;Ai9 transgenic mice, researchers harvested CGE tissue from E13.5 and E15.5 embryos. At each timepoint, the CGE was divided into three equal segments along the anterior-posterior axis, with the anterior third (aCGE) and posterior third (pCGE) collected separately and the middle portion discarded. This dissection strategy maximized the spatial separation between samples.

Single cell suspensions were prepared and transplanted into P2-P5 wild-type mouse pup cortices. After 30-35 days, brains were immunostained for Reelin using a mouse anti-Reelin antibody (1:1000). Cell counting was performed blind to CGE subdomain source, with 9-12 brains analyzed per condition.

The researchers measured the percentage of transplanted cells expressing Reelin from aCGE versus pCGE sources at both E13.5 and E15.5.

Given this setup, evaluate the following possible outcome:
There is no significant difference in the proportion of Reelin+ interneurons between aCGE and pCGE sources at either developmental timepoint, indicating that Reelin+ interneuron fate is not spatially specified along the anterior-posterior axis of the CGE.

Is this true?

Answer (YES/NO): NO